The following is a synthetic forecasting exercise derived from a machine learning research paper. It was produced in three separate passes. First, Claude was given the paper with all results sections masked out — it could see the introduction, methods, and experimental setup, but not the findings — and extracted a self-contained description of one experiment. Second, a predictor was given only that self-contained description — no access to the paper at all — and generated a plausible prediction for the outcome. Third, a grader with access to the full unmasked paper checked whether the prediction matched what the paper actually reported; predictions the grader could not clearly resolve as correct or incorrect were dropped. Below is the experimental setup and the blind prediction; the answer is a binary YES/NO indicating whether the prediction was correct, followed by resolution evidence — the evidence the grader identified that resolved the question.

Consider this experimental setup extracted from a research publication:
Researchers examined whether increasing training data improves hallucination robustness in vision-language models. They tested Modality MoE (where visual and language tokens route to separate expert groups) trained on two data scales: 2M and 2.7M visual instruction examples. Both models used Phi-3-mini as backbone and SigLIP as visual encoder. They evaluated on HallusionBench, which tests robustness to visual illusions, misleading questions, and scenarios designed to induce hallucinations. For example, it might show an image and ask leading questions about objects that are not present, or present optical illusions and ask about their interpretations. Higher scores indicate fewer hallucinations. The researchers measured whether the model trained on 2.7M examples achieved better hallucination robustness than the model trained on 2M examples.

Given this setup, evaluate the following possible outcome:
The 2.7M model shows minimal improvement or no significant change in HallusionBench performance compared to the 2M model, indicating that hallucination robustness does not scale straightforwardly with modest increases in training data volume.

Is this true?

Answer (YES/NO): NO